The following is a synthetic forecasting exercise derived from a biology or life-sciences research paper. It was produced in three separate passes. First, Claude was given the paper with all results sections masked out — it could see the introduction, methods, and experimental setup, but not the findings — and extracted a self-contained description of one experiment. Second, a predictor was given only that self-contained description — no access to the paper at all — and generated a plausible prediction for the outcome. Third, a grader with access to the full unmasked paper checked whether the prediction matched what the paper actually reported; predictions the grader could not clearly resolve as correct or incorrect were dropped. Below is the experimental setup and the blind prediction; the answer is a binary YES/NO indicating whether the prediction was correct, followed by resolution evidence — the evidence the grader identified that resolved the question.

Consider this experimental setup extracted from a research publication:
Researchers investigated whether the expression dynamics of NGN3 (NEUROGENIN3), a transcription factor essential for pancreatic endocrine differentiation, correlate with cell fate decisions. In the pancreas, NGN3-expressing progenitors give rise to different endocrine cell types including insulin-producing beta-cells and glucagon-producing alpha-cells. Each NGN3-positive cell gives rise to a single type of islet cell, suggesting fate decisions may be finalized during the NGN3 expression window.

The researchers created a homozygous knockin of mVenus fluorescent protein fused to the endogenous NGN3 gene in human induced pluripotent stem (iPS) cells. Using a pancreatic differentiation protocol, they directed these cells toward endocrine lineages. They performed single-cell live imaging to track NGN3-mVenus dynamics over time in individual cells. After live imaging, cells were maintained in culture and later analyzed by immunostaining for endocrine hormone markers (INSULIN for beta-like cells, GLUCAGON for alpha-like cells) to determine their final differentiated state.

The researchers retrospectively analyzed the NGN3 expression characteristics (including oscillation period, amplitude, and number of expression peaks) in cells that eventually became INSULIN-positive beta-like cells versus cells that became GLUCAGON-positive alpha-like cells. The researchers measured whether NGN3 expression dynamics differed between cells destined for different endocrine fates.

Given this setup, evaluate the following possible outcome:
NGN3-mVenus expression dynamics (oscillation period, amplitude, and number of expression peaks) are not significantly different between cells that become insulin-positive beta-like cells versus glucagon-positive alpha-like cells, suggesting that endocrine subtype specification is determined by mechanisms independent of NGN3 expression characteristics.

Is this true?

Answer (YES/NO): YES